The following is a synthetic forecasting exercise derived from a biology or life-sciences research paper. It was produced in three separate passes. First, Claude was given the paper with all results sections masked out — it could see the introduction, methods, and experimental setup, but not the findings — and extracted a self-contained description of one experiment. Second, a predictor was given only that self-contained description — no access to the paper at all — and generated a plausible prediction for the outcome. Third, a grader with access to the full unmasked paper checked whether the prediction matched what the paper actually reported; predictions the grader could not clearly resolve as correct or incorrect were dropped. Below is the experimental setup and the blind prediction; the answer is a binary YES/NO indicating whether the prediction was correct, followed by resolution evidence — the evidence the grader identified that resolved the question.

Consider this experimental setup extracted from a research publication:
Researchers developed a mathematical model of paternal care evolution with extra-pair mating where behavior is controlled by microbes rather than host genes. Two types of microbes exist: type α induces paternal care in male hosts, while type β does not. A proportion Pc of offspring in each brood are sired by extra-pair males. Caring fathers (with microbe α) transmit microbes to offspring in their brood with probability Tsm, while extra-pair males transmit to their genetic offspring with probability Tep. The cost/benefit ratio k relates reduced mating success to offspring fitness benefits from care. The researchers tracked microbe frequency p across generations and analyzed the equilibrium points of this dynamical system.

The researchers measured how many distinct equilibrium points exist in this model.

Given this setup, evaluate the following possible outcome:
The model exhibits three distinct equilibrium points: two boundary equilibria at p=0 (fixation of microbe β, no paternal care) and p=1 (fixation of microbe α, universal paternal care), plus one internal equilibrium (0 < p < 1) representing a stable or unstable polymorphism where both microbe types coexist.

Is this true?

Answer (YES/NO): YES